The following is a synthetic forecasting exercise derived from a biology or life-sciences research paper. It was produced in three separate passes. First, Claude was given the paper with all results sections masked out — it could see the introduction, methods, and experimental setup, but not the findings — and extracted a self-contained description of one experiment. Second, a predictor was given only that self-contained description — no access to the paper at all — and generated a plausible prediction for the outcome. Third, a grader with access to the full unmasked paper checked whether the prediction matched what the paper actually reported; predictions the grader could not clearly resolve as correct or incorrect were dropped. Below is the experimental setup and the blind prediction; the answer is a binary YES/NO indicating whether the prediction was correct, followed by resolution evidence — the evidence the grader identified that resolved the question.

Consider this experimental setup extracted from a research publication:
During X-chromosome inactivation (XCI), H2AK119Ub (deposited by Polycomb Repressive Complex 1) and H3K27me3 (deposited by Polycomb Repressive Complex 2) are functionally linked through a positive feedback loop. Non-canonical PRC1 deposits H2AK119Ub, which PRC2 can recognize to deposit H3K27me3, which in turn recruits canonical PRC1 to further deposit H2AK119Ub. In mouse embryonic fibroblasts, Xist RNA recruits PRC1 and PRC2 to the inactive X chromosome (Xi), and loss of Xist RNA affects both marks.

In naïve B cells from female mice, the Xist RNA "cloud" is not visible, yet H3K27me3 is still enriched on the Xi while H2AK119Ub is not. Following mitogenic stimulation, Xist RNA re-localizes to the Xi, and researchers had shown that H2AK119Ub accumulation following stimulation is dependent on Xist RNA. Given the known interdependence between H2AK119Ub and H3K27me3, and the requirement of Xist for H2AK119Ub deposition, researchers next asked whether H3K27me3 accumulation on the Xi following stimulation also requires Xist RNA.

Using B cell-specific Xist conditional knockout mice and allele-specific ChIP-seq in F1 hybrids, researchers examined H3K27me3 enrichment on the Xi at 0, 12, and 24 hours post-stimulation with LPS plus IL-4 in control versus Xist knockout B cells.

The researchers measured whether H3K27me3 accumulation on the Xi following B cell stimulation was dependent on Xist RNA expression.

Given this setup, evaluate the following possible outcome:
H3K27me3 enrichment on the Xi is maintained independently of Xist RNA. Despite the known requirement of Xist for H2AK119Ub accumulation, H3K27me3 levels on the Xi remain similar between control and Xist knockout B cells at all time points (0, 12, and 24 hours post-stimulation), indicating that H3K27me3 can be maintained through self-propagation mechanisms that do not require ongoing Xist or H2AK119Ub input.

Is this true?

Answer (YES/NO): NO